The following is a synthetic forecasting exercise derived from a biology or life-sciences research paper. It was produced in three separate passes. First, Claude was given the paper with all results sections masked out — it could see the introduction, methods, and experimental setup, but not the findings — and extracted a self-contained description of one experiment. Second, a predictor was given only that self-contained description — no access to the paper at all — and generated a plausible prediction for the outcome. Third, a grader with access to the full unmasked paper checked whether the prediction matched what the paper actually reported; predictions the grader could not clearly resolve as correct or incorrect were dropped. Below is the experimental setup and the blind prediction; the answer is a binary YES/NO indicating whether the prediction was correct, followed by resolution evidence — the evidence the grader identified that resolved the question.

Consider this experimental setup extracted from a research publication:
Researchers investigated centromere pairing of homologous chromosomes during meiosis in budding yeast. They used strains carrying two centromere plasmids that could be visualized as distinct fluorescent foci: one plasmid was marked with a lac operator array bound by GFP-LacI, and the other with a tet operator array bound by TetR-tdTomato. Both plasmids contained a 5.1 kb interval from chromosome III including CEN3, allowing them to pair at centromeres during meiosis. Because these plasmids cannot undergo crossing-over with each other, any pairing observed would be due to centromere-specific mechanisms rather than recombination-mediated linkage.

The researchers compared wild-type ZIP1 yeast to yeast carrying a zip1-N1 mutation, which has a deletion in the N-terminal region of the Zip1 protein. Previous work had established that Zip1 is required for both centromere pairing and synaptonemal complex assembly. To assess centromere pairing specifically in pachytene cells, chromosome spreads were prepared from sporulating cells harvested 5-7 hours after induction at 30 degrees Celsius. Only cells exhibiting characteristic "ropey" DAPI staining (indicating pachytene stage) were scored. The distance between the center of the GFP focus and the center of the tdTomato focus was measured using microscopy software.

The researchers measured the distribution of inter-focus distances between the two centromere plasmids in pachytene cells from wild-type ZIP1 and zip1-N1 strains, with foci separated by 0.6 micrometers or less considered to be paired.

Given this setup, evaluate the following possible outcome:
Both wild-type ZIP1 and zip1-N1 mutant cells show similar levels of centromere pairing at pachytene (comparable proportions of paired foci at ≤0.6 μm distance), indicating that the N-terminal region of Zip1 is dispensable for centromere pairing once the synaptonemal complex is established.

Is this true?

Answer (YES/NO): NO